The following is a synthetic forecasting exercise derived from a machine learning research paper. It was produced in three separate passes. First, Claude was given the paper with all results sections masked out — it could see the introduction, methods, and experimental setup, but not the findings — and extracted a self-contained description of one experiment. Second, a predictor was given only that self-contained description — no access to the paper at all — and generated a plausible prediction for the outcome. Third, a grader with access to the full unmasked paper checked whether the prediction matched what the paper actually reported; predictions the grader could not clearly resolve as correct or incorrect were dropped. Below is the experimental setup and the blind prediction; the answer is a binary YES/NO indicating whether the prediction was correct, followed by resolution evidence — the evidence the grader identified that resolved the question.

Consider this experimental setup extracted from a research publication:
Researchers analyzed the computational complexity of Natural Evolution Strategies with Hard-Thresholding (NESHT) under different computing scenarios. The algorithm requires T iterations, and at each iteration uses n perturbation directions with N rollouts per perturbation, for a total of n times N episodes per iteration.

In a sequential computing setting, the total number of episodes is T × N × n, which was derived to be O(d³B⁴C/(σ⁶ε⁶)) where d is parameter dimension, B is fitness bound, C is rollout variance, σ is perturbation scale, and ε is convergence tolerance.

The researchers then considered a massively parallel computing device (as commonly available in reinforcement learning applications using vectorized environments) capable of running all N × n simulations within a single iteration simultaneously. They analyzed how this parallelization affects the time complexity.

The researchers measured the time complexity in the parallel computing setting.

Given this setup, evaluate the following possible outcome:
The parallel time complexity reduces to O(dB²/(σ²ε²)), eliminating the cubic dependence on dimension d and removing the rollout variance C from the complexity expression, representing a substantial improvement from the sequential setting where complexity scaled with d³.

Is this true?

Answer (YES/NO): YES